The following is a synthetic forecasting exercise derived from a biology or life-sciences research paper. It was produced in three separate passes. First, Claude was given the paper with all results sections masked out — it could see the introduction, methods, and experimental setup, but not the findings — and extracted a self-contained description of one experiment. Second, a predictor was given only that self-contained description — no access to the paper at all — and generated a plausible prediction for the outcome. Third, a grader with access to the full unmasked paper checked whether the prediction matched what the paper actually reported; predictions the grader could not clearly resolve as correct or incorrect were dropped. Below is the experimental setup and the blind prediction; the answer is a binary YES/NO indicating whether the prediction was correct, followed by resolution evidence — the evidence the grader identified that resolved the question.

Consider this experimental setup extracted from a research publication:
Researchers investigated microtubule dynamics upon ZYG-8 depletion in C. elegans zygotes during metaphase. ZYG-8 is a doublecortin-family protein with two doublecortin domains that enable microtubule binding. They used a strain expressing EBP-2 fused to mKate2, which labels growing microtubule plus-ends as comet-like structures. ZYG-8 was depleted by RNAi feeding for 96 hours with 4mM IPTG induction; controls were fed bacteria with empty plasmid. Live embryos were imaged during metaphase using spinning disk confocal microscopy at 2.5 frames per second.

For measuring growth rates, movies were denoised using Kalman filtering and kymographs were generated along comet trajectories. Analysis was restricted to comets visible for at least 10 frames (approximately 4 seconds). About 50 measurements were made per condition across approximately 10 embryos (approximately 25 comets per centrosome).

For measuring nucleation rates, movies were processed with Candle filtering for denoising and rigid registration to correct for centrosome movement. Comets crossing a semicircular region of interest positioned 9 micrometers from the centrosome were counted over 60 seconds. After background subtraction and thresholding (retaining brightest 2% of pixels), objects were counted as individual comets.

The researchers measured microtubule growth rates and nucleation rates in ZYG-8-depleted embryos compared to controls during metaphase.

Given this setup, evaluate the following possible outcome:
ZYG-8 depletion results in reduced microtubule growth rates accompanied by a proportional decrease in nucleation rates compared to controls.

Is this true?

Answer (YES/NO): NO